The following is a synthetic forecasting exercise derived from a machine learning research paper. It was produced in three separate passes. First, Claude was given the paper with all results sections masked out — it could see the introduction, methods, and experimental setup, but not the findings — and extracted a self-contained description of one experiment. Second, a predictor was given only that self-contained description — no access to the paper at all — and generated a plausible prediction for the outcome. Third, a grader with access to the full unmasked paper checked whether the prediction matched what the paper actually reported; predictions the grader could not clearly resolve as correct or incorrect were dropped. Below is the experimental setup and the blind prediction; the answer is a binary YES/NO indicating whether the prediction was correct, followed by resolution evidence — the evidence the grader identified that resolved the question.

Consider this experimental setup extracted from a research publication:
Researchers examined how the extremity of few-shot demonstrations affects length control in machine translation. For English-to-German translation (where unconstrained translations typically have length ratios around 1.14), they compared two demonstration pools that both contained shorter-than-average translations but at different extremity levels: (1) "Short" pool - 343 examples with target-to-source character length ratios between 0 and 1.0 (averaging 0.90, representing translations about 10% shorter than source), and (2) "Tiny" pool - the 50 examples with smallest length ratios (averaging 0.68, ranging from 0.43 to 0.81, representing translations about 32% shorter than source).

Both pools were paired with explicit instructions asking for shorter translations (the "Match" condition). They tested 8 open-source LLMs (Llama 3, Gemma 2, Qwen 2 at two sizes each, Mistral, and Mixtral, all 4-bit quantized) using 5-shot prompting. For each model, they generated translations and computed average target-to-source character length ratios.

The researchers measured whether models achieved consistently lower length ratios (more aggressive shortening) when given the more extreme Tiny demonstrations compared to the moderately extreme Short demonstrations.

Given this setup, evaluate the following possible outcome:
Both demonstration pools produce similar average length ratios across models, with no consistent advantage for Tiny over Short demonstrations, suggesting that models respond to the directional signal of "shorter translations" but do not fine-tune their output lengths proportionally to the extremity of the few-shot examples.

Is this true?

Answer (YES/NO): NO